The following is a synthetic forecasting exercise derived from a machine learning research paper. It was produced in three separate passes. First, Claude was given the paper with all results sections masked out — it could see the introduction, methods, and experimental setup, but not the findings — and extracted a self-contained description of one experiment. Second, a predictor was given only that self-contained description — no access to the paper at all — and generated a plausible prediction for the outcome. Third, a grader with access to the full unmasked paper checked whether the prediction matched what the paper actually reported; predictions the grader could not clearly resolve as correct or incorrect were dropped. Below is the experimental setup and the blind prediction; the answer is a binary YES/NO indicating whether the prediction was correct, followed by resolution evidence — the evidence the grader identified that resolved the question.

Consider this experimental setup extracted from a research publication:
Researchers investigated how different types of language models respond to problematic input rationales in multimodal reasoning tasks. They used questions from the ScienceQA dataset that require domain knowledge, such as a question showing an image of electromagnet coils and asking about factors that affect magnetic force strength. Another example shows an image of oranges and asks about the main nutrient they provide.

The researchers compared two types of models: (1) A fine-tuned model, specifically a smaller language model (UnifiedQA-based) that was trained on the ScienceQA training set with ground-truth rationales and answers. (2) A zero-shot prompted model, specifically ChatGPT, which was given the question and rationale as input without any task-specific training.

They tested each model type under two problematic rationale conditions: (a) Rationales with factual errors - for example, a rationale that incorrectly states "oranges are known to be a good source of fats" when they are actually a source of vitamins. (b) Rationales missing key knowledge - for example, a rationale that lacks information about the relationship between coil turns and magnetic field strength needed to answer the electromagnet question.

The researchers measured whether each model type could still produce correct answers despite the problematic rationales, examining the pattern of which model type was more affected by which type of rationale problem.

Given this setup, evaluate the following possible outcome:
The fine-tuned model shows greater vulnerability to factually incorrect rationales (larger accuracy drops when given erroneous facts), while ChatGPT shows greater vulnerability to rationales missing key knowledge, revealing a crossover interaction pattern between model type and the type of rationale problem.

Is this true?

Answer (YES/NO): NO